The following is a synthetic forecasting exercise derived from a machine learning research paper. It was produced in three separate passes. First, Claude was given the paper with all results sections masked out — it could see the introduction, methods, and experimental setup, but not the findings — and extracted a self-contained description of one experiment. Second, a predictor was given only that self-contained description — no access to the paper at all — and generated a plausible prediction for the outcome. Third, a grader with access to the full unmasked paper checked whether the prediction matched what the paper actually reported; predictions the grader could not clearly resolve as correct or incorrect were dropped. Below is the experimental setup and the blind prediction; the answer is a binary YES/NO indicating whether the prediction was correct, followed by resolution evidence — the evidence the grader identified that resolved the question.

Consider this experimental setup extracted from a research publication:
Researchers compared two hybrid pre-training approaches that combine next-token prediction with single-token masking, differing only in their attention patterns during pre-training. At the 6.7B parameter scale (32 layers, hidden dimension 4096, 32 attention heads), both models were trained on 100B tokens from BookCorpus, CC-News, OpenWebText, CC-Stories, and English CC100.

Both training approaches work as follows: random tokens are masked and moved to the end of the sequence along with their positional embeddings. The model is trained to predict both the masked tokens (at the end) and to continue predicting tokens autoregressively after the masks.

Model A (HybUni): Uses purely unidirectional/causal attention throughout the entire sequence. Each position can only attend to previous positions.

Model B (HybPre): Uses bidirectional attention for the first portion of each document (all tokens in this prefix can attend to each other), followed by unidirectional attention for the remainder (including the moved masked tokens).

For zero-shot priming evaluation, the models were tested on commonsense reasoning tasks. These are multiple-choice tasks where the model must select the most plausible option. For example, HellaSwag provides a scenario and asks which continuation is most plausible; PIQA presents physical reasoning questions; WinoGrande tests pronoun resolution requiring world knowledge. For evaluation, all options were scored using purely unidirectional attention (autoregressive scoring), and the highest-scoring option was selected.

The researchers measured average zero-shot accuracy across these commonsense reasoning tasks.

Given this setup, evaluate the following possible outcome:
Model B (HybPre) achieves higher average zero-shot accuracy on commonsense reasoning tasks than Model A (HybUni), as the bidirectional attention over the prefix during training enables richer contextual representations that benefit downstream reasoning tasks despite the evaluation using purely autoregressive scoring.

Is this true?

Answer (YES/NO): NO